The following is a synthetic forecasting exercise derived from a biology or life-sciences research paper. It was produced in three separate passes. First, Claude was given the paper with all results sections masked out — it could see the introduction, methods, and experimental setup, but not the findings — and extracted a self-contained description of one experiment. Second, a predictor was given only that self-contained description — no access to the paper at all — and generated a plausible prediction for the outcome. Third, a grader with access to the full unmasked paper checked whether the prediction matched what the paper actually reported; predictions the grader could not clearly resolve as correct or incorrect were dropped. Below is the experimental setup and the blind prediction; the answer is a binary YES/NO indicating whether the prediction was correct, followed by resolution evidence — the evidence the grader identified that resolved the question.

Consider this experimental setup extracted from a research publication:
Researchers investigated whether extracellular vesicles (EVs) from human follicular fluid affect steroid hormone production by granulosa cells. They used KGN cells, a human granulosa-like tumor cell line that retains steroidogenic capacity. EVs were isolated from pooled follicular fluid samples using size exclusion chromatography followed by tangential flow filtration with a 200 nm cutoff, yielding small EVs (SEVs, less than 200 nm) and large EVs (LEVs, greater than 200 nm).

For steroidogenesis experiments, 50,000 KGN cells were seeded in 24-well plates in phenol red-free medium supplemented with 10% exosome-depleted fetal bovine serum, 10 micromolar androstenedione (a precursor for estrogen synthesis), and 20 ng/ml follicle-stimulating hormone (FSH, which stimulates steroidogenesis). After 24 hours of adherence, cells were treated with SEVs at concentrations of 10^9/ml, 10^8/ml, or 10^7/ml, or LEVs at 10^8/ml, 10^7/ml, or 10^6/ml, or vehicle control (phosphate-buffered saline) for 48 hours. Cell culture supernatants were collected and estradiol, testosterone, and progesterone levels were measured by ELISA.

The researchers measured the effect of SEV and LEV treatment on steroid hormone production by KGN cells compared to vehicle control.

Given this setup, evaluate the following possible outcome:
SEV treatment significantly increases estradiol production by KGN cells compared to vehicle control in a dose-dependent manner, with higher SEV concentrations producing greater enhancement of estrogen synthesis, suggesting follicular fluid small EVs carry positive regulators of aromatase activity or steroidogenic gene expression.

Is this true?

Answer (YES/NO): NO